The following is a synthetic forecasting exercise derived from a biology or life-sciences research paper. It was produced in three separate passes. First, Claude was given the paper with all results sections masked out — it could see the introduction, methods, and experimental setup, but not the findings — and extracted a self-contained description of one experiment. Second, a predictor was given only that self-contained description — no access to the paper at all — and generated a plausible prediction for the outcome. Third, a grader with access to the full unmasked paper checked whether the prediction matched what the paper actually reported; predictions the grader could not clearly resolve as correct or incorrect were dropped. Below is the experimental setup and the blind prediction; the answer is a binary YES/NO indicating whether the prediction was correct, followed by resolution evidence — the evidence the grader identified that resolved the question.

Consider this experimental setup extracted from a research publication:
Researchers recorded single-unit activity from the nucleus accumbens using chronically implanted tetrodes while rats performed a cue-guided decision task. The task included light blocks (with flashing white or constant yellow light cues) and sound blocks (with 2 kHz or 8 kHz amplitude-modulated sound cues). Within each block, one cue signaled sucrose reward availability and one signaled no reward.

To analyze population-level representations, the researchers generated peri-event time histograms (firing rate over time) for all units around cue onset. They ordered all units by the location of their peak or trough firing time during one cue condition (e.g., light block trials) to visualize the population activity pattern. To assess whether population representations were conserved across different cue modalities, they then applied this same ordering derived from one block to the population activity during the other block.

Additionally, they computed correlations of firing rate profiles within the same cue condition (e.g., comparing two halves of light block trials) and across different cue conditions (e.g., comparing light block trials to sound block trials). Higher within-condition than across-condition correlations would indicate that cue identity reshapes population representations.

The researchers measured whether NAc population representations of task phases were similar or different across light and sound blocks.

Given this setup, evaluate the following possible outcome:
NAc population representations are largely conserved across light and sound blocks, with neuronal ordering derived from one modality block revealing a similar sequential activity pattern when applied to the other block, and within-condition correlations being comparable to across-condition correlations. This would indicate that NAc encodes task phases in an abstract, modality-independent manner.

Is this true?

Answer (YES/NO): NO